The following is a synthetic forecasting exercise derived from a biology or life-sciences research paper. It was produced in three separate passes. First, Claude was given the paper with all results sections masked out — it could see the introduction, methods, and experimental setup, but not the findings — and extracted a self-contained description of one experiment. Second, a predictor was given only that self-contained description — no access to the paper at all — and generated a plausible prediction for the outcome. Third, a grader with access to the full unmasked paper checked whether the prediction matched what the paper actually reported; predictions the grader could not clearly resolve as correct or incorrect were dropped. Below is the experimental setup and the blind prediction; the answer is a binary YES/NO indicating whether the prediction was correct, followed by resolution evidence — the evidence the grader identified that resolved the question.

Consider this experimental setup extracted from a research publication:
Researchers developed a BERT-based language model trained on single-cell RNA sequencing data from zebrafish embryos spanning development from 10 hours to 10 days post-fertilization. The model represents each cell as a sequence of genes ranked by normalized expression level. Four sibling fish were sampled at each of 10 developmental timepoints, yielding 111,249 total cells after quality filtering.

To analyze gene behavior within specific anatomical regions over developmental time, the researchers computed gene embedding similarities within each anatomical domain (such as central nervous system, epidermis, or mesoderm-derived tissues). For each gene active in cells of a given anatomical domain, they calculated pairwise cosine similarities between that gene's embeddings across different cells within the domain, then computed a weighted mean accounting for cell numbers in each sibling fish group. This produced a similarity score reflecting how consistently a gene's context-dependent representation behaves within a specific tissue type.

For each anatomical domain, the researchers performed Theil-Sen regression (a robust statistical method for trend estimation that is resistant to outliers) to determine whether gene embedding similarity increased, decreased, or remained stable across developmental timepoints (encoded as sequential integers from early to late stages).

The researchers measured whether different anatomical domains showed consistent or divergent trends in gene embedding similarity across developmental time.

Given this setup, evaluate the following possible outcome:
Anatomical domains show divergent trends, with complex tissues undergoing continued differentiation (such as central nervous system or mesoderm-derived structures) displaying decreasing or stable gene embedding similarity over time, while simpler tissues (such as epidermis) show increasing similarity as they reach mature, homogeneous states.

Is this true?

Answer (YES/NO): NO